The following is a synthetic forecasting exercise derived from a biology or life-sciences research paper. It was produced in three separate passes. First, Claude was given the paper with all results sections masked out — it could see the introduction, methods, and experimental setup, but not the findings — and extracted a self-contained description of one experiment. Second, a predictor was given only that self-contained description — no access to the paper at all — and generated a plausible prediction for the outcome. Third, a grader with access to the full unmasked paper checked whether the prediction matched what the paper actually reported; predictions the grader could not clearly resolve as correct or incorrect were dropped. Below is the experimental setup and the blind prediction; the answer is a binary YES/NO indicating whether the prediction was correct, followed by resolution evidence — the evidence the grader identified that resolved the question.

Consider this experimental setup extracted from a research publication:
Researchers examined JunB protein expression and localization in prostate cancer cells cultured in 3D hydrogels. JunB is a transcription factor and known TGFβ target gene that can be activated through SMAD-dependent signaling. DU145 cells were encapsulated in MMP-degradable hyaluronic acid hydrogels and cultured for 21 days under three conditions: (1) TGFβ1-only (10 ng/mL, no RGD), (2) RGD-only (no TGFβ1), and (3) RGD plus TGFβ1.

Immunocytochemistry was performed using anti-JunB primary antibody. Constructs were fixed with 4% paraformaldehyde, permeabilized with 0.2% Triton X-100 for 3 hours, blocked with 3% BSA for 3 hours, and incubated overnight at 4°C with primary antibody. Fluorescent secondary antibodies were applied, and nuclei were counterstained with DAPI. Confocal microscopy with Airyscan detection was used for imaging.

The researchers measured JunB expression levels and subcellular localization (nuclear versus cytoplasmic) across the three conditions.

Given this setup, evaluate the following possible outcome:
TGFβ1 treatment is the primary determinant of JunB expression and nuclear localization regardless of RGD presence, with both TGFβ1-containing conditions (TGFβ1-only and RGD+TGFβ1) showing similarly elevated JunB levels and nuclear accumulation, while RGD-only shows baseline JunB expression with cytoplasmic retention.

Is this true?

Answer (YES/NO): NO